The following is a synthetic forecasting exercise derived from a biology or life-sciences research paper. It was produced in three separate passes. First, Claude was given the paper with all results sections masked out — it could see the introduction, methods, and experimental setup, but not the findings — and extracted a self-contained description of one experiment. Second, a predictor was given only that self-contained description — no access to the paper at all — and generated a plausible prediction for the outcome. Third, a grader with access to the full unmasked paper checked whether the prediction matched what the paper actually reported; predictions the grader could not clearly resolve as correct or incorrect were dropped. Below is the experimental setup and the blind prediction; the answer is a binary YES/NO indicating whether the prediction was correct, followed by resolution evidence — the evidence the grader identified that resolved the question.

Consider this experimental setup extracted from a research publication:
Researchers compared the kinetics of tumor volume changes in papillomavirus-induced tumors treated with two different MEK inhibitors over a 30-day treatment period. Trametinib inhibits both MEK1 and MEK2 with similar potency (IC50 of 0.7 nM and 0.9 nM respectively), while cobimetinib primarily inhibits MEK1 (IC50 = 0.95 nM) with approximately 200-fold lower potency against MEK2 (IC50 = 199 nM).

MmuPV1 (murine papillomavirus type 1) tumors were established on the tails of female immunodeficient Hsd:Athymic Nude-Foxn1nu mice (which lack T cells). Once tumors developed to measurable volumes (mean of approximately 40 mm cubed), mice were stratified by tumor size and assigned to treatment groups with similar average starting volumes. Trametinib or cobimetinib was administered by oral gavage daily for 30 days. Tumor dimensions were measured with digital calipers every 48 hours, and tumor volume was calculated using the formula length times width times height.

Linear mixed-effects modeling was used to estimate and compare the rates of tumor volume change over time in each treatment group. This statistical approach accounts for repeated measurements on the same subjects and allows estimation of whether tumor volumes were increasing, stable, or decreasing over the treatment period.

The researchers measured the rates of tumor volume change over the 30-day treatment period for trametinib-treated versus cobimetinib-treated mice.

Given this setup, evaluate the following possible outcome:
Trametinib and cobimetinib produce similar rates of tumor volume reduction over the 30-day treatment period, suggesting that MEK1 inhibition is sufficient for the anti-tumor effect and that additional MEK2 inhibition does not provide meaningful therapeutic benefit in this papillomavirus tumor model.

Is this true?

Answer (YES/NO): NO